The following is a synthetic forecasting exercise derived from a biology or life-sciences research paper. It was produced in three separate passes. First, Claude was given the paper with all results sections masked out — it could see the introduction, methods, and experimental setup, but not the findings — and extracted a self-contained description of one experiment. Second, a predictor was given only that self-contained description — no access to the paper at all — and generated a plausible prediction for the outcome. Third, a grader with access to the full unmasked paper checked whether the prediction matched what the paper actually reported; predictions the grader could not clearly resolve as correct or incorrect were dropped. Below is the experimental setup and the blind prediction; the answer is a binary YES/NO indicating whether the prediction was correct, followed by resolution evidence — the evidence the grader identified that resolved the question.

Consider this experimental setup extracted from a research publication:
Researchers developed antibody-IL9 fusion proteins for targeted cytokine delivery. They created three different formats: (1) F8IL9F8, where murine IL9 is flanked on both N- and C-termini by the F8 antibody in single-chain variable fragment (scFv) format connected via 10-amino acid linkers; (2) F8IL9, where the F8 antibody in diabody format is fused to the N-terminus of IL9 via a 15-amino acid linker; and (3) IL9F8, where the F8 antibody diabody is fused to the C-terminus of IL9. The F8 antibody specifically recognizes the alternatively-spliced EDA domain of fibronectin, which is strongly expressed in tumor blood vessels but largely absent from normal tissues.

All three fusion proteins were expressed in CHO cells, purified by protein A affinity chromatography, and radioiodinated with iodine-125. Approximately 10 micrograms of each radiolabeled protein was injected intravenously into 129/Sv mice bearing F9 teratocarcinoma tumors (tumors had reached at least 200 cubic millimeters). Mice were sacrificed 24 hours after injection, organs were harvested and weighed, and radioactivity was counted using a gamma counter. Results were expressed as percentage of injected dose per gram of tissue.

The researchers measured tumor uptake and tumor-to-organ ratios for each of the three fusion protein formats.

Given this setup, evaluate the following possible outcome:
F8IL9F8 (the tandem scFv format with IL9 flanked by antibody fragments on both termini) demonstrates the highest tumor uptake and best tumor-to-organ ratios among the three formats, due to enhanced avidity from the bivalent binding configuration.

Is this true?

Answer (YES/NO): YES